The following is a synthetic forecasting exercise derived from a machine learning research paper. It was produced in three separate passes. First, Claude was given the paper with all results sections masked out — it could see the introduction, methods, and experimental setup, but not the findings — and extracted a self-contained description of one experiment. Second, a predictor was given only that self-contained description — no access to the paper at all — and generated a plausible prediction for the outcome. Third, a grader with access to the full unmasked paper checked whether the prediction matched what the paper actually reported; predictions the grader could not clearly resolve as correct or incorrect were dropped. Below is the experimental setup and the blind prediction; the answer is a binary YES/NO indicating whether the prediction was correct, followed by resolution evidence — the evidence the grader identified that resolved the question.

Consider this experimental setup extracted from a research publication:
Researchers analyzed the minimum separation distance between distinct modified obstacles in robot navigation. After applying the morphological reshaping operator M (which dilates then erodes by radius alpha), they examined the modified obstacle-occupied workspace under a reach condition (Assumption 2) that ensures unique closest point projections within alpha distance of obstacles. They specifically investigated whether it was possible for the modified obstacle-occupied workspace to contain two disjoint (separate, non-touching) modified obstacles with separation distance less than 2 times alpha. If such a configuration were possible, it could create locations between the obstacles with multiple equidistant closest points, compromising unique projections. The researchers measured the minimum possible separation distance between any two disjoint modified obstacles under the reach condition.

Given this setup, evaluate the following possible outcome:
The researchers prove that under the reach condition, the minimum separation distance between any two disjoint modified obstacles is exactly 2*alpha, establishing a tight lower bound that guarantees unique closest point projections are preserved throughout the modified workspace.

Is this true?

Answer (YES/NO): NO